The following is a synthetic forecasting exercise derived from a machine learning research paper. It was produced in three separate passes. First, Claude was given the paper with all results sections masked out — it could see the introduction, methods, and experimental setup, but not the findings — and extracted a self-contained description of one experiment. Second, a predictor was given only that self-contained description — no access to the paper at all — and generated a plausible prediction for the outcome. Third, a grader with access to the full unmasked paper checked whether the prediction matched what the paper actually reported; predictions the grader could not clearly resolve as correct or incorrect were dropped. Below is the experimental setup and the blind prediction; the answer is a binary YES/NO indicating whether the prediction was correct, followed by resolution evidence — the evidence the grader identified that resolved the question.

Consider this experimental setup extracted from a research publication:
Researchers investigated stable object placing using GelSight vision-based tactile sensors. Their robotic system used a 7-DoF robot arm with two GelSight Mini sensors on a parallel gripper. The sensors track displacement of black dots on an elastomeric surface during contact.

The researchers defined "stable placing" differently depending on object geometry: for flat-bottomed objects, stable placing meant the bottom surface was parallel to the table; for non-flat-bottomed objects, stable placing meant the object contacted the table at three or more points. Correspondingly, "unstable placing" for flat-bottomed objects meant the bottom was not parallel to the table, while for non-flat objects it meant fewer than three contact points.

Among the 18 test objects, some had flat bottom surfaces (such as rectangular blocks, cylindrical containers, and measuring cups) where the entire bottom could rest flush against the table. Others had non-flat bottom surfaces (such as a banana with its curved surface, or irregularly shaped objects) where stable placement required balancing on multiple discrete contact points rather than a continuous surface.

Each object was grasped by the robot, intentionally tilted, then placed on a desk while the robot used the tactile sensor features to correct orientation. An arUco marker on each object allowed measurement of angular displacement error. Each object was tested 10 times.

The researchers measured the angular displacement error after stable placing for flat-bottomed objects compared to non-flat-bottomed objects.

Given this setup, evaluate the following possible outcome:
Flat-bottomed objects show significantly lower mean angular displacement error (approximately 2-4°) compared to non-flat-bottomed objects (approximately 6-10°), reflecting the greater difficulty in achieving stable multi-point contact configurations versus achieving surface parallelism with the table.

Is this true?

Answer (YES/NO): NO